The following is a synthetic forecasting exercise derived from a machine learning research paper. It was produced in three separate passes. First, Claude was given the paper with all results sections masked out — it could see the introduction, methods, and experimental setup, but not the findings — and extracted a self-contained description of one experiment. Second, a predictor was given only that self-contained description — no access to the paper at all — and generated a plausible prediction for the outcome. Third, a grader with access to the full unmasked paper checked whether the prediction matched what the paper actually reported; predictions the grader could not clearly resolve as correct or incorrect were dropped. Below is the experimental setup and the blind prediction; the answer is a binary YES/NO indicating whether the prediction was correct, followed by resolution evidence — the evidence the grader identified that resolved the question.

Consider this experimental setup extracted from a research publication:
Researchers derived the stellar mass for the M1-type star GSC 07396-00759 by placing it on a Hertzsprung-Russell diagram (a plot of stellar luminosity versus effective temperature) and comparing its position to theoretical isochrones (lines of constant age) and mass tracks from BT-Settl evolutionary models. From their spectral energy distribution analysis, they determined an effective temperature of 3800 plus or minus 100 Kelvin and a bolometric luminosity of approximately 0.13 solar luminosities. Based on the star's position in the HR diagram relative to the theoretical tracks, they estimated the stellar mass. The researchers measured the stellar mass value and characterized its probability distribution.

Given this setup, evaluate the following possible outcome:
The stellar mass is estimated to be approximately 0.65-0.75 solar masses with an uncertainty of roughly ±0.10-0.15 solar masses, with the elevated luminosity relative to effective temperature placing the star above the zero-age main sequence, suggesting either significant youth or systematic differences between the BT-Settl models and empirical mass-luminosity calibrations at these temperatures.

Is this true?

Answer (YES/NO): NO